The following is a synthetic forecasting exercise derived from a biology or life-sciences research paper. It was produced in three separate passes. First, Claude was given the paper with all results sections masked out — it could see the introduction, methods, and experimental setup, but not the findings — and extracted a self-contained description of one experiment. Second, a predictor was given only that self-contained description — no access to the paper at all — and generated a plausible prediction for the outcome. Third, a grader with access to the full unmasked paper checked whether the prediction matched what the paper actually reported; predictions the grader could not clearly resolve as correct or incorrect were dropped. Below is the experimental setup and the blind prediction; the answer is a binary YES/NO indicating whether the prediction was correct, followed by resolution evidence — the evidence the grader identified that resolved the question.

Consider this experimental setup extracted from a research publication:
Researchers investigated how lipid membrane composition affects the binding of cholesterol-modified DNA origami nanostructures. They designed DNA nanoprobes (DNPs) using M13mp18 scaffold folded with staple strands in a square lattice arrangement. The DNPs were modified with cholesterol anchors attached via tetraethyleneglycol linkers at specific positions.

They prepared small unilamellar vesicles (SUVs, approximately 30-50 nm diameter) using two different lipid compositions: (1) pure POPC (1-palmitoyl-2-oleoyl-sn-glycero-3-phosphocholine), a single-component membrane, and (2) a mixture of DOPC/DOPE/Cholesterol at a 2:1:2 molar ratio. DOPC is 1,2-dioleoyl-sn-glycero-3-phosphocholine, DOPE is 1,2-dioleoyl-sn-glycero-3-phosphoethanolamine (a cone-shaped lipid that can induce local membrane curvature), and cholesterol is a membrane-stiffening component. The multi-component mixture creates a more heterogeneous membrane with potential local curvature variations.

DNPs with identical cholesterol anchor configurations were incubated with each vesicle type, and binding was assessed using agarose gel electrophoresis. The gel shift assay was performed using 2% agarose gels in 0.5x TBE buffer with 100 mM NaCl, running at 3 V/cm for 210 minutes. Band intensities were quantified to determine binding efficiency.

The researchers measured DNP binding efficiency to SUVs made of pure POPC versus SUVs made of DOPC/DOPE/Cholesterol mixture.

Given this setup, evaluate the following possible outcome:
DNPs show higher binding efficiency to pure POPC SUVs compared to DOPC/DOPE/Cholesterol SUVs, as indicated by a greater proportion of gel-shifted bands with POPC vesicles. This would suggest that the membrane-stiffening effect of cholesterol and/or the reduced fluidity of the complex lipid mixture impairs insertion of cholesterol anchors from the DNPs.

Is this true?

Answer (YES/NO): NO